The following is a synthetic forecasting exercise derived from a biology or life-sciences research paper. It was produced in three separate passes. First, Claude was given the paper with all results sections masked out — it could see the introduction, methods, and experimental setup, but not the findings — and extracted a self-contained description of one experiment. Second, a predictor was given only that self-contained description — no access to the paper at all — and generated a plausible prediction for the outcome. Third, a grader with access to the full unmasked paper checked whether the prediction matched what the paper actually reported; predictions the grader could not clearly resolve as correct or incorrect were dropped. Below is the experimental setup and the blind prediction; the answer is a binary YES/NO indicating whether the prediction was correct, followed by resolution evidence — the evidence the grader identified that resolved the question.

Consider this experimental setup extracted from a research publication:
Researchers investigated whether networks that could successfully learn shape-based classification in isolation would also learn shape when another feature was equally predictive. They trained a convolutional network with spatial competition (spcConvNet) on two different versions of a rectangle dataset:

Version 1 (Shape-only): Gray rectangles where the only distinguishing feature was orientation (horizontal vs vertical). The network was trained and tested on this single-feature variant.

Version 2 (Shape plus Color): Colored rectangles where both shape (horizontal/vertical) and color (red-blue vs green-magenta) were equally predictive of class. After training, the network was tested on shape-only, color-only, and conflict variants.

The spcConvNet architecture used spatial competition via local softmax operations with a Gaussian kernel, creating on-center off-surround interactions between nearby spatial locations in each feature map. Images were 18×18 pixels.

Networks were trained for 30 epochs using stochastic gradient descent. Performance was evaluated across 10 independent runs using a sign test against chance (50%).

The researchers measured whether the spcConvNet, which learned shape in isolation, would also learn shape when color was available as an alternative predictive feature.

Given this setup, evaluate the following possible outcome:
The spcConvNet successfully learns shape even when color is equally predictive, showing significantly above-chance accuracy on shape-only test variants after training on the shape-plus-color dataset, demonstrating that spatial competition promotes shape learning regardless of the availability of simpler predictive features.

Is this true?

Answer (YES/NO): YES